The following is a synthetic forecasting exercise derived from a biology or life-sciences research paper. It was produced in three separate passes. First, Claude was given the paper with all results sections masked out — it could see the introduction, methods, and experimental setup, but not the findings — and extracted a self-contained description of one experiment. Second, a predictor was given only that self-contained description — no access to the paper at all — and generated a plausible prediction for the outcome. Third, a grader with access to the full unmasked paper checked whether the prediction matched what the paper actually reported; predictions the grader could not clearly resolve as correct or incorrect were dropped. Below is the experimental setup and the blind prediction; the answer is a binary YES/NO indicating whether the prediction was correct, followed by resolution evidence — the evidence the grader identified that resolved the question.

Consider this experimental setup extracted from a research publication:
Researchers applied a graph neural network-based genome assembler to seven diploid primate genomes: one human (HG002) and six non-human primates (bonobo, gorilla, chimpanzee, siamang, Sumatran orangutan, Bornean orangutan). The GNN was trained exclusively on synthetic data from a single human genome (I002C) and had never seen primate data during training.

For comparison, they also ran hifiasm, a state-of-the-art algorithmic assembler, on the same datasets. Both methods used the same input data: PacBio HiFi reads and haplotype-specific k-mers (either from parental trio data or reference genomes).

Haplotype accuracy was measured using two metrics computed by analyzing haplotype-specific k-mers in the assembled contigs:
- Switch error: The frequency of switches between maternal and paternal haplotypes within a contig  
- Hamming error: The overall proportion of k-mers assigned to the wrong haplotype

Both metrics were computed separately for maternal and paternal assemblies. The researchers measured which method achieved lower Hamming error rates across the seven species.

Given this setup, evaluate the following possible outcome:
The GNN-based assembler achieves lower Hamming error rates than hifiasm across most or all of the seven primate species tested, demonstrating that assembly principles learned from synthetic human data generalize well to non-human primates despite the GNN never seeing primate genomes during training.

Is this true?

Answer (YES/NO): NO